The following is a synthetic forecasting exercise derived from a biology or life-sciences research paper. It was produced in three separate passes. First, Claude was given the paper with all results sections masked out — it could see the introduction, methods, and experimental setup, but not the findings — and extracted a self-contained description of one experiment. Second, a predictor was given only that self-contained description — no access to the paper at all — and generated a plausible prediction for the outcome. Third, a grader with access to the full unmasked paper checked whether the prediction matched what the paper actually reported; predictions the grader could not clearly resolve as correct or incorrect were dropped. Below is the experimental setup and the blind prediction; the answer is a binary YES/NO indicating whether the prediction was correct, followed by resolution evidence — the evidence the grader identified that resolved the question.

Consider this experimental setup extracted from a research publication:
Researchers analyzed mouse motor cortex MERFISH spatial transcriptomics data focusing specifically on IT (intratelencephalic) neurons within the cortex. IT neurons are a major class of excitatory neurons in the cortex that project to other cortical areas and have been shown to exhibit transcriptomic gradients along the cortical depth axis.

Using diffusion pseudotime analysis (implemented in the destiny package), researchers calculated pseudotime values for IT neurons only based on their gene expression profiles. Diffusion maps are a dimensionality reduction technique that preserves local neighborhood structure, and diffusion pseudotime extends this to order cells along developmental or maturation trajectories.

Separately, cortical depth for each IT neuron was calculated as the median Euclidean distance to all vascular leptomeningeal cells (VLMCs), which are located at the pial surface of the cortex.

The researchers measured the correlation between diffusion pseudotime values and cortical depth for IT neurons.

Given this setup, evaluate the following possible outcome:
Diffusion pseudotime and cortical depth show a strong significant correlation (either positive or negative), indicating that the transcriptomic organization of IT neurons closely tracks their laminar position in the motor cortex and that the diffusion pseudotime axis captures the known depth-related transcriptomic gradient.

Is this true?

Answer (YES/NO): YES